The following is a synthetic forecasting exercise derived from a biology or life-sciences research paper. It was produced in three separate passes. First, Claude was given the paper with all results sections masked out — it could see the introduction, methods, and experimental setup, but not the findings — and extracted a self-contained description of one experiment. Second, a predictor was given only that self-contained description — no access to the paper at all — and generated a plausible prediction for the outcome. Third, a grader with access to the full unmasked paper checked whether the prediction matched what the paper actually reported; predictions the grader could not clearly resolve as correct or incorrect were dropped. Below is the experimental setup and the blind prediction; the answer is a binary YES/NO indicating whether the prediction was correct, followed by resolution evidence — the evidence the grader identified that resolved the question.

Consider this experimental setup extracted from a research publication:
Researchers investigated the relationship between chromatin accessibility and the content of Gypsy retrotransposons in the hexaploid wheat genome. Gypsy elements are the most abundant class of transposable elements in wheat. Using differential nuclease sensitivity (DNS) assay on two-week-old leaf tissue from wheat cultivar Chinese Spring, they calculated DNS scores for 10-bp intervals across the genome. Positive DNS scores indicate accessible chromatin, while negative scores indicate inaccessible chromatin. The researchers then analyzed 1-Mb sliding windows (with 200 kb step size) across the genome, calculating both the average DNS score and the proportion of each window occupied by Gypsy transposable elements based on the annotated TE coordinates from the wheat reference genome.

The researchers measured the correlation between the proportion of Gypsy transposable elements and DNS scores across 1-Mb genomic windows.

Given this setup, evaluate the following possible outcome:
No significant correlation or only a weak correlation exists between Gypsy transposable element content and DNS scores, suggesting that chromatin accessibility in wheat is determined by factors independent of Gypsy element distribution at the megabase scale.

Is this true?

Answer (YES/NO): NO